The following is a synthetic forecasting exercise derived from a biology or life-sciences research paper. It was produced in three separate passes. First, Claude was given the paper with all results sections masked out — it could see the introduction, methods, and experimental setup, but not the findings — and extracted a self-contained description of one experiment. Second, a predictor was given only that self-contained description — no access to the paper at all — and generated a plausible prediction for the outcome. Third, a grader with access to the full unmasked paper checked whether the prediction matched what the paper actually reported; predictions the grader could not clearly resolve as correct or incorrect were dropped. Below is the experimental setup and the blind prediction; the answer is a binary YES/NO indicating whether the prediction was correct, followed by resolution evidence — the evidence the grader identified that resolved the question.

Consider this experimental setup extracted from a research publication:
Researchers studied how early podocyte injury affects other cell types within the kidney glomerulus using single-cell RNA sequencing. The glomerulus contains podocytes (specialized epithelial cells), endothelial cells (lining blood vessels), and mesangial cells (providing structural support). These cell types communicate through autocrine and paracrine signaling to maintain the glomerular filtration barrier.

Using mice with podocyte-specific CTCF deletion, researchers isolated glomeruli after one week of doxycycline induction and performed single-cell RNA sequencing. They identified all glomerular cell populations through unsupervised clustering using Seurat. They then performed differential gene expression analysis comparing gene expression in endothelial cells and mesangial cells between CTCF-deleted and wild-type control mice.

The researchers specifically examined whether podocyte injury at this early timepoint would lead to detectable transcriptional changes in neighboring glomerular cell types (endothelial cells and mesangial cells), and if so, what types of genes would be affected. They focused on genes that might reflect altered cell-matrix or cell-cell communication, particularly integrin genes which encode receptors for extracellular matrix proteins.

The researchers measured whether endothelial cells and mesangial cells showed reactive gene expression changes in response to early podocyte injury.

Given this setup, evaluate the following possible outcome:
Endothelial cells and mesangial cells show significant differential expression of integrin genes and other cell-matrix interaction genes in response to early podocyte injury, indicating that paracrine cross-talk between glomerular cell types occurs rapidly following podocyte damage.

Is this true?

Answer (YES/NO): YES